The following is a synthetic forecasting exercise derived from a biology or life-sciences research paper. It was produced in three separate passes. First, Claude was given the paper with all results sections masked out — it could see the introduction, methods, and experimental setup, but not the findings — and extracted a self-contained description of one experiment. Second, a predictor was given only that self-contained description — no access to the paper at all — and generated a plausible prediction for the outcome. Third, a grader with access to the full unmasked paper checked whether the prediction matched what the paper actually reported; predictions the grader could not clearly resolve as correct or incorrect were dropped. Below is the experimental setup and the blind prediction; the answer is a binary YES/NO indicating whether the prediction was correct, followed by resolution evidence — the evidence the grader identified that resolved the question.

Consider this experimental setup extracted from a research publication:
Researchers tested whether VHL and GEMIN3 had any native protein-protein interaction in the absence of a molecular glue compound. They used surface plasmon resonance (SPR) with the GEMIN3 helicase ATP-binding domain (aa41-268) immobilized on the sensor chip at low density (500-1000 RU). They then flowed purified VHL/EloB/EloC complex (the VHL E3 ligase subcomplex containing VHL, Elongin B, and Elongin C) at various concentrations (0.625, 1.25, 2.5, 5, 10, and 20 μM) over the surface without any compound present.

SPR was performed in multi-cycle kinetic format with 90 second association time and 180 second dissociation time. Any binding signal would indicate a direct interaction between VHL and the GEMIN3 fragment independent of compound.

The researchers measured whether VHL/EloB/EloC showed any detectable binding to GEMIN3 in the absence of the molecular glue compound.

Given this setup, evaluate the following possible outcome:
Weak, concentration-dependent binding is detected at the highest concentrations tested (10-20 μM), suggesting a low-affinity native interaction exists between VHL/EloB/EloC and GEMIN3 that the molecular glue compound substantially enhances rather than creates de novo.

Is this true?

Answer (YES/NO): NO